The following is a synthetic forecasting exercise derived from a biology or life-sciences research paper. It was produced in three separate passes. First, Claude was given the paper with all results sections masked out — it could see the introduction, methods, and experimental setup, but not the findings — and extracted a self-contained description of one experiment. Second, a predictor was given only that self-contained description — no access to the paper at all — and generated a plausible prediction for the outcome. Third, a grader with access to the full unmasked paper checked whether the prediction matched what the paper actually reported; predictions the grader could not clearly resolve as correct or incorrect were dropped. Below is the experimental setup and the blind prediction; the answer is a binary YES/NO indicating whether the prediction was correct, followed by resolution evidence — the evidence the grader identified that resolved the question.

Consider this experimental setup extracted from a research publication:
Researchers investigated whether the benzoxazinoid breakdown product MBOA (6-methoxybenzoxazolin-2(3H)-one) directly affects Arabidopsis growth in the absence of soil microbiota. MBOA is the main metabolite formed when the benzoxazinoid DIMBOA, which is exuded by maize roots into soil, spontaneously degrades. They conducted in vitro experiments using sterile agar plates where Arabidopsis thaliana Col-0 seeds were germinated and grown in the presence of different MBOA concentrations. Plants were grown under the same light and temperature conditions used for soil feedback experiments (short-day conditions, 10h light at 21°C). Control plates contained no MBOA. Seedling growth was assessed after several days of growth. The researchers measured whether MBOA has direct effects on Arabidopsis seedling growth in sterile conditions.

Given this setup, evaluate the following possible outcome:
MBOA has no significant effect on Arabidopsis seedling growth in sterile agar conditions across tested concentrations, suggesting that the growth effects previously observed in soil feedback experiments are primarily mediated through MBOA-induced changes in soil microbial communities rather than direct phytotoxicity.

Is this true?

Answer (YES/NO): NO